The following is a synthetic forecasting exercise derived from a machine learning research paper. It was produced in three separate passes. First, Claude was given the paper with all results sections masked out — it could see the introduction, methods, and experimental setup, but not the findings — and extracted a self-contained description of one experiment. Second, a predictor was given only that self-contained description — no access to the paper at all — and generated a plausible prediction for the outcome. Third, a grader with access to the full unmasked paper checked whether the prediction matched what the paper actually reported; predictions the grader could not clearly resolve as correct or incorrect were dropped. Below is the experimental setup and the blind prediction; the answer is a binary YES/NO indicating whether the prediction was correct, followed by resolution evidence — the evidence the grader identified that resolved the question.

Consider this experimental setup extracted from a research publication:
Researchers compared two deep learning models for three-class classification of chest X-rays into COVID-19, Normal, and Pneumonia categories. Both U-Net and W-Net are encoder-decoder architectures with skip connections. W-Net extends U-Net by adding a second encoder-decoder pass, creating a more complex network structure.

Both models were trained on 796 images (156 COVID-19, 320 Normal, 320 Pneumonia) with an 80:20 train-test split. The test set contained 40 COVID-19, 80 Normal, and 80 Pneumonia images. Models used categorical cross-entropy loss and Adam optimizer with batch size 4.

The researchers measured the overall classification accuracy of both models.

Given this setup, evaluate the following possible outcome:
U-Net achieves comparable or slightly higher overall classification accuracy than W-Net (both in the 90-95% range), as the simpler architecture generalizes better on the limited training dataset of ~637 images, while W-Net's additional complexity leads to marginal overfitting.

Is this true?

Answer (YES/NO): NO